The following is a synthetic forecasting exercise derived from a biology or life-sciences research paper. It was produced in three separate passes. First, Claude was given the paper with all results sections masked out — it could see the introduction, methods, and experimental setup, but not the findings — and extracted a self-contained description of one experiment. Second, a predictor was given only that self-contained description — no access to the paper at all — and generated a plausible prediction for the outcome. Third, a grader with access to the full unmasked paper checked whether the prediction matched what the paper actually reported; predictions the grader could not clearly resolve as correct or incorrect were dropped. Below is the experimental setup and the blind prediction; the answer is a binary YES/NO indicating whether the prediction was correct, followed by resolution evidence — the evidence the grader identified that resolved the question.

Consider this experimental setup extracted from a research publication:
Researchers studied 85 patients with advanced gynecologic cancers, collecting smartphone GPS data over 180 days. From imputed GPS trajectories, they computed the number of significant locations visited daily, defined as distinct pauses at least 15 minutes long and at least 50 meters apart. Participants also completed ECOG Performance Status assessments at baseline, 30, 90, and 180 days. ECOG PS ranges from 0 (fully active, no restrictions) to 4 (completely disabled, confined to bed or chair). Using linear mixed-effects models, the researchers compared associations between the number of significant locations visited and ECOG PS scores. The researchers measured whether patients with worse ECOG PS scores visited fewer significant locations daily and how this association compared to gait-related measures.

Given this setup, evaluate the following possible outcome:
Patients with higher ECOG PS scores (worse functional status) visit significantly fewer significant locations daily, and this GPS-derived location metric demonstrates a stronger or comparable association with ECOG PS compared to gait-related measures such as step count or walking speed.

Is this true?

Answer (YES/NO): NO